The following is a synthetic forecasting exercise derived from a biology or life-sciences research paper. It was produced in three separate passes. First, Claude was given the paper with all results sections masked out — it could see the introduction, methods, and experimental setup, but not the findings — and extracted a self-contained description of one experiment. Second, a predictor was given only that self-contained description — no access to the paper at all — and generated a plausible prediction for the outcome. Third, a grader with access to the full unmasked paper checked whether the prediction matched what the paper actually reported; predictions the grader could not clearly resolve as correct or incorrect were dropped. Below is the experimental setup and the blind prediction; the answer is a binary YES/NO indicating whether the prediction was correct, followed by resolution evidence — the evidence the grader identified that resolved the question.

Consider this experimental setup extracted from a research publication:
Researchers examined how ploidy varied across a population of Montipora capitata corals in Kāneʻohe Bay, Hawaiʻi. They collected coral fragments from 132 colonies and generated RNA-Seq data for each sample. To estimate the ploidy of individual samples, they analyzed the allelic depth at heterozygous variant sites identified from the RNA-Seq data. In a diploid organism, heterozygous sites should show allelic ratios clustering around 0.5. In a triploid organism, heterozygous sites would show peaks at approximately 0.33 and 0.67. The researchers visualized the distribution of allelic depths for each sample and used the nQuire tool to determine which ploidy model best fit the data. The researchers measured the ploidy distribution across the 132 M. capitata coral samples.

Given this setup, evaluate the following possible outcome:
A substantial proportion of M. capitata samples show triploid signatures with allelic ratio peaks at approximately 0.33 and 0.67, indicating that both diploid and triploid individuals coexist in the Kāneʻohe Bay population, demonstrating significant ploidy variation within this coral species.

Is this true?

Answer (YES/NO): NO